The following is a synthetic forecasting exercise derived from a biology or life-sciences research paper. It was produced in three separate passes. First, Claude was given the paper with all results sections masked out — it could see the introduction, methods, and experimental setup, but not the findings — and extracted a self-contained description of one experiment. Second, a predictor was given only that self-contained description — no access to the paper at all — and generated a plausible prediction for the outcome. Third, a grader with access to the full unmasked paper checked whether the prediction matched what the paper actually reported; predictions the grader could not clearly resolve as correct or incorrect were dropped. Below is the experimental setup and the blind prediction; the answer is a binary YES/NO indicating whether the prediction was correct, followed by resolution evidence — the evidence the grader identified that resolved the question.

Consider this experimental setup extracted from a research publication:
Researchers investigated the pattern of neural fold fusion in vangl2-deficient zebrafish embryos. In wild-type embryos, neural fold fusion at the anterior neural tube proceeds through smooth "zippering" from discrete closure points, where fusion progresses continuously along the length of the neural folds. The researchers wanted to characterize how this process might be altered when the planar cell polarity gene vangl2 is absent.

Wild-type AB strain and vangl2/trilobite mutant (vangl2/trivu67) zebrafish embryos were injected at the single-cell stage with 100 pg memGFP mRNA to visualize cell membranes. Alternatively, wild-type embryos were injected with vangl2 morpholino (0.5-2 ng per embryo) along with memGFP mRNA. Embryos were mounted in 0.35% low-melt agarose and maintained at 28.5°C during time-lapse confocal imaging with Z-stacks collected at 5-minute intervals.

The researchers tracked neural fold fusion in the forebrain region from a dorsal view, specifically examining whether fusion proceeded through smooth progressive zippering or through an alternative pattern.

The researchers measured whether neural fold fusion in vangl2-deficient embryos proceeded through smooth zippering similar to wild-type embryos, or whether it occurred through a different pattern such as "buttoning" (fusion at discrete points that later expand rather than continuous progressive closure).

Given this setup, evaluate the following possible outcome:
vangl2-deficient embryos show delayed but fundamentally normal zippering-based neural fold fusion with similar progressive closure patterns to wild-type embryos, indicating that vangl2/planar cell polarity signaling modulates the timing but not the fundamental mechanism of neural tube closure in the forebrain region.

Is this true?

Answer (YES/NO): NO